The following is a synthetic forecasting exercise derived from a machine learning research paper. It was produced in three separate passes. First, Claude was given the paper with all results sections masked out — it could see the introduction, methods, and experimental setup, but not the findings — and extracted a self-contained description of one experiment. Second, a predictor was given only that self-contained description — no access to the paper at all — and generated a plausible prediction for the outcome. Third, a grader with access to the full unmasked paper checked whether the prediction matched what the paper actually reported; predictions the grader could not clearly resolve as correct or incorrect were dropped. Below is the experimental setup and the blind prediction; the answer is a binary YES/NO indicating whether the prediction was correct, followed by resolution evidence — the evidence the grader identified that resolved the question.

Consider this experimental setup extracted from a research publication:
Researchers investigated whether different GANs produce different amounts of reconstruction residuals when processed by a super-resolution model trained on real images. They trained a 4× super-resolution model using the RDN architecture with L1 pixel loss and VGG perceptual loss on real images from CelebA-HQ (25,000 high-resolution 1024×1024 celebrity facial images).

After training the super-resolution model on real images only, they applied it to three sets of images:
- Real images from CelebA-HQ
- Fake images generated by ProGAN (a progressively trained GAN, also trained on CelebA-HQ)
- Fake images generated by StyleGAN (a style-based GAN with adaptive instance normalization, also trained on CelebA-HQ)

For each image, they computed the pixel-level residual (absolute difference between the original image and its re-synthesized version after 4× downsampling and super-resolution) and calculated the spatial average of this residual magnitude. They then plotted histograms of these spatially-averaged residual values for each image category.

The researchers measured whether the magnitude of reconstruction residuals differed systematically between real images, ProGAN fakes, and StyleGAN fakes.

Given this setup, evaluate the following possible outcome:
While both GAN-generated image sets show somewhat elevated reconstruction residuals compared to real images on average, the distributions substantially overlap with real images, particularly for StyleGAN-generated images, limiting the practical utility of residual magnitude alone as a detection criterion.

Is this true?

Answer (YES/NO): NO